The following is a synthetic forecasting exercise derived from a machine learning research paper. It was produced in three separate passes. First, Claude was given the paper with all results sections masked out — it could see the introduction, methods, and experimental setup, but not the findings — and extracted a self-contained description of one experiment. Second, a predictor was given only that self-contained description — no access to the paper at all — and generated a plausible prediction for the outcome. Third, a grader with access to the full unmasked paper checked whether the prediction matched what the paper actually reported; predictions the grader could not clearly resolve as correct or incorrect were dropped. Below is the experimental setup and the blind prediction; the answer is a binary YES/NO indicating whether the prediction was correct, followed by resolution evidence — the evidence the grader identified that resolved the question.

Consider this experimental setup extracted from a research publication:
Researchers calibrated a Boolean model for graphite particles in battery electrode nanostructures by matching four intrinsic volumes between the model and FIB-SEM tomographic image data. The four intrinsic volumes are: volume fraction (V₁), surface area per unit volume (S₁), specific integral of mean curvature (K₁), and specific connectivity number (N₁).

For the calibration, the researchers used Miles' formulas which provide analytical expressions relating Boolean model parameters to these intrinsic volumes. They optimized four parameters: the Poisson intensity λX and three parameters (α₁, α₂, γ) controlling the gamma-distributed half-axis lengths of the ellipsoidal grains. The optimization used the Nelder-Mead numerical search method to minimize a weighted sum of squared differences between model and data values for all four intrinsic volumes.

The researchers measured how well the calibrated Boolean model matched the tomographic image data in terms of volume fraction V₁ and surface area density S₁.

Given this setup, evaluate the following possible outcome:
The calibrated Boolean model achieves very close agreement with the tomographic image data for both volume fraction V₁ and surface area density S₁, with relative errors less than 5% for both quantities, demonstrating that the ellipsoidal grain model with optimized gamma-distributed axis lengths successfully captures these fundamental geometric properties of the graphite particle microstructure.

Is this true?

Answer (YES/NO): YES